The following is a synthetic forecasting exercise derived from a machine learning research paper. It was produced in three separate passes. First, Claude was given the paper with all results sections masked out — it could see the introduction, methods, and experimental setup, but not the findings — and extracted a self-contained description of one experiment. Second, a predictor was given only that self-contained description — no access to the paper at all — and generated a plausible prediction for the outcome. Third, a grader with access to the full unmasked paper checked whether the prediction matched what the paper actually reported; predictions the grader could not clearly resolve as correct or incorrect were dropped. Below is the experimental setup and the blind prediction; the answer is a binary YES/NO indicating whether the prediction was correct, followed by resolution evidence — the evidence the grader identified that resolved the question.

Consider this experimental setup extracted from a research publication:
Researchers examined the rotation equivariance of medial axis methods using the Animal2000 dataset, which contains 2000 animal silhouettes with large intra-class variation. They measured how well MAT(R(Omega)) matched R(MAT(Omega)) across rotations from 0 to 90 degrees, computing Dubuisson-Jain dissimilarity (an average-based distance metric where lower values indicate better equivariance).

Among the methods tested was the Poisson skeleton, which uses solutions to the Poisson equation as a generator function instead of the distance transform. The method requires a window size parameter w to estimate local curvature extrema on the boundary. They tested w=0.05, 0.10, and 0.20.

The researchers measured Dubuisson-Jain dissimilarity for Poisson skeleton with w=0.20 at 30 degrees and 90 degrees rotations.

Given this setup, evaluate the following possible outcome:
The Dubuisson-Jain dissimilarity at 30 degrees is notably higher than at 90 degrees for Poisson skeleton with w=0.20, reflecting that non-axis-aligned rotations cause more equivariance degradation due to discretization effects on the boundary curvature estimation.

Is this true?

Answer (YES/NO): YES